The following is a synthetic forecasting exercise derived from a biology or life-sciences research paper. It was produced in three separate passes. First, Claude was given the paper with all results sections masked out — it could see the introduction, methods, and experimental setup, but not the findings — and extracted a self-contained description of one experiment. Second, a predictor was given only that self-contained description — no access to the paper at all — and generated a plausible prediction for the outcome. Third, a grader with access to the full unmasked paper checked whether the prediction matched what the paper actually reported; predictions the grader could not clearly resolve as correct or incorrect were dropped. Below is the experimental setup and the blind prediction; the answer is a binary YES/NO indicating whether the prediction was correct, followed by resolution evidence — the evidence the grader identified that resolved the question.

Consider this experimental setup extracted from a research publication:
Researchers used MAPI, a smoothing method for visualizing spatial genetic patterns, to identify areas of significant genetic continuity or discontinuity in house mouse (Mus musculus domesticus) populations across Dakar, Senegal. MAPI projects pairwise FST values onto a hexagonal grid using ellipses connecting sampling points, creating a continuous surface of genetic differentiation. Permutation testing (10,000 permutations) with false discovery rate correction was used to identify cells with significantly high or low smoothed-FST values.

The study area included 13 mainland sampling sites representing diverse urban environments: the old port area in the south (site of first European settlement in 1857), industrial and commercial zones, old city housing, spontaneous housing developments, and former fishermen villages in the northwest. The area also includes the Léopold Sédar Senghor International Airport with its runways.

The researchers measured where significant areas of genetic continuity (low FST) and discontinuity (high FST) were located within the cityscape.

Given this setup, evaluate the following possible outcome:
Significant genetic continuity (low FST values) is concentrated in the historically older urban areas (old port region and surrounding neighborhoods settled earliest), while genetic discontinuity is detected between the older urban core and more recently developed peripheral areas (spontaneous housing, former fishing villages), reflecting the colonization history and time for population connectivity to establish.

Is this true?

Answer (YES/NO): NO